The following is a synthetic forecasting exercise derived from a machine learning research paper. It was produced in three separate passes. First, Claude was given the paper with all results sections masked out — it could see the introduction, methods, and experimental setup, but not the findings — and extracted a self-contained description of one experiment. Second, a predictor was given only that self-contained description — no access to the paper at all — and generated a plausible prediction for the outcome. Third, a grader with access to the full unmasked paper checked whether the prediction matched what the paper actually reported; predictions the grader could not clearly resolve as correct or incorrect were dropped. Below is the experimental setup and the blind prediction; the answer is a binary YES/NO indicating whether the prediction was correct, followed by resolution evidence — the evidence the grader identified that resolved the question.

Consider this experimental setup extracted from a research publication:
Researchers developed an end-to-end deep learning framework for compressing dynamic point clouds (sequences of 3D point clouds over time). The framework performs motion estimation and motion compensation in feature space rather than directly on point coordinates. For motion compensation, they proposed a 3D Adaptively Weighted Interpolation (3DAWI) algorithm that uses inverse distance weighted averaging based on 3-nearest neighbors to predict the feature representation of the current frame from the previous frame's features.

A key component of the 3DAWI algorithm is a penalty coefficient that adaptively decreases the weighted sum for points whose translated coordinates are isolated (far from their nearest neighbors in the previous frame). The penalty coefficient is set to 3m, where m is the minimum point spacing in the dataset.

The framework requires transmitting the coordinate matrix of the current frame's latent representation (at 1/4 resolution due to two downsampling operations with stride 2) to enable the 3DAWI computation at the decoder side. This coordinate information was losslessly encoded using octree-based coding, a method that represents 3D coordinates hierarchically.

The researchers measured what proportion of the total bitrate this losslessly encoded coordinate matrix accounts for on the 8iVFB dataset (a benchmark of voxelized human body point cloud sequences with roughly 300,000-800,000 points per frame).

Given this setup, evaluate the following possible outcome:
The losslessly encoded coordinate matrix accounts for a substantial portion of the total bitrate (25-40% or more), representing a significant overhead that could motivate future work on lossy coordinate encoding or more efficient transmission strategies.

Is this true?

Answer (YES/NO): NO